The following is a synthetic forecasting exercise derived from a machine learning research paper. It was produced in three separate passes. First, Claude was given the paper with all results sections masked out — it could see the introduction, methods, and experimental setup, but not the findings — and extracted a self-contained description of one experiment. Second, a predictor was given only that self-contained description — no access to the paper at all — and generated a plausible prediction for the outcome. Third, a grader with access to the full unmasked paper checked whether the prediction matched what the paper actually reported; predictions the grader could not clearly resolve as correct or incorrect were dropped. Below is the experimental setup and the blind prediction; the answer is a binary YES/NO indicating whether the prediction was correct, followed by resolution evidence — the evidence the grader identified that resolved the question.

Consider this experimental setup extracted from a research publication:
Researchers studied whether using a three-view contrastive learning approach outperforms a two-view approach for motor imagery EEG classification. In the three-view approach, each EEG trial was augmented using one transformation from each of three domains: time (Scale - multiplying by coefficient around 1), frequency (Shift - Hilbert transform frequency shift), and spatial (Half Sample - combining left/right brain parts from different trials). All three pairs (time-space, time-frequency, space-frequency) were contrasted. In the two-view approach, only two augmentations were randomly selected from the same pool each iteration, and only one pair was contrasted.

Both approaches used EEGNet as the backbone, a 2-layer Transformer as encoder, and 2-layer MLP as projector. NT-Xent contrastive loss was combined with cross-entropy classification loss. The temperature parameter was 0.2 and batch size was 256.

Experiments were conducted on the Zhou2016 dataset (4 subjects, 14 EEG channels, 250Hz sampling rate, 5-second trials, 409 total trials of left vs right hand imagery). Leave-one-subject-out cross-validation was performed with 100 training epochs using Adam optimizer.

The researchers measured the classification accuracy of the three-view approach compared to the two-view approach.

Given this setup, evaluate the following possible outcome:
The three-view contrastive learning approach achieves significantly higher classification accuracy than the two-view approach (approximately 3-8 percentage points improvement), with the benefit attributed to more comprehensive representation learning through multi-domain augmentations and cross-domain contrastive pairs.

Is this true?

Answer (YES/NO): NO